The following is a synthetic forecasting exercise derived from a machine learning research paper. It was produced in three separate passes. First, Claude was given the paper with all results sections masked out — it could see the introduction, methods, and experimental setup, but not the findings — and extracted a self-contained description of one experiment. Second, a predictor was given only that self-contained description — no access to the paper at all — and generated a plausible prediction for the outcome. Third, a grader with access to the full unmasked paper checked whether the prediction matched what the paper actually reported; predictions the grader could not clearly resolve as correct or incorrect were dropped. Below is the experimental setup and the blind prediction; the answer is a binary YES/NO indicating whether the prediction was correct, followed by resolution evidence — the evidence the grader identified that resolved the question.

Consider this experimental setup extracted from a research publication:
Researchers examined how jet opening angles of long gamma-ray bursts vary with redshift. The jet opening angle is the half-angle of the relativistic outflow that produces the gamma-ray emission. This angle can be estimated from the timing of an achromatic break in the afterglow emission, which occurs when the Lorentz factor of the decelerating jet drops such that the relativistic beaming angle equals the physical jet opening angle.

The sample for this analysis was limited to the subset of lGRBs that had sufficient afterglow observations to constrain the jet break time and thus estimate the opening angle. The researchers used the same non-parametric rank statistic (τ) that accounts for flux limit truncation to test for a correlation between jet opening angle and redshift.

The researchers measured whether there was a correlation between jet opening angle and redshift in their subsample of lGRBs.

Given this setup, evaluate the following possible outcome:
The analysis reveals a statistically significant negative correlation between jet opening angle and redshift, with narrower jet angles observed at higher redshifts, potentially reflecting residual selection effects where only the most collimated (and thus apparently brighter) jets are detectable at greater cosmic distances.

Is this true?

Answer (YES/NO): YES